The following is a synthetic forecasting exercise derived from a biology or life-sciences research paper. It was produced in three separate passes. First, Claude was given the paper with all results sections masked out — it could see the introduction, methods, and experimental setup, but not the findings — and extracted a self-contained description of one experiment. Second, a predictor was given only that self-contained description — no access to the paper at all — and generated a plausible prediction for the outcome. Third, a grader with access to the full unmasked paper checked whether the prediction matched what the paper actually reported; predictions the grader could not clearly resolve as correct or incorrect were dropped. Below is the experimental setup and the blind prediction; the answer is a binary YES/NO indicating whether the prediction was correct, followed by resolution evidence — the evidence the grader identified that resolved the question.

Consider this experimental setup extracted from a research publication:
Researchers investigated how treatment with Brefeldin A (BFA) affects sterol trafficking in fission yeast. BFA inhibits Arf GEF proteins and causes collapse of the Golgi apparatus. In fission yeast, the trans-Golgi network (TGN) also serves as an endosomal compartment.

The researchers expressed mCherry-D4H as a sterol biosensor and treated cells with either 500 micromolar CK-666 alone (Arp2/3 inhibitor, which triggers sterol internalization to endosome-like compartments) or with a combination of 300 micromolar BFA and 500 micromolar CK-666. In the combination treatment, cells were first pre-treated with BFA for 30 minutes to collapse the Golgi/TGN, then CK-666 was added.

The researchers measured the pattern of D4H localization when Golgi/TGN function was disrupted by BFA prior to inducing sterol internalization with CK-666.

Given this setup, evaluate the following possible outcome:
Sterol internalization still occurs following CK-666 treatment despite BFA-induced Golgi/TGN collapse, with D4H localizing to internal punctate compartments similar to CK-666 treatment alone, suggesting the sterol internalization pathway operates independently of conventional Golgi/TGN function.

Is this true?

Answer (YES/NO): NO